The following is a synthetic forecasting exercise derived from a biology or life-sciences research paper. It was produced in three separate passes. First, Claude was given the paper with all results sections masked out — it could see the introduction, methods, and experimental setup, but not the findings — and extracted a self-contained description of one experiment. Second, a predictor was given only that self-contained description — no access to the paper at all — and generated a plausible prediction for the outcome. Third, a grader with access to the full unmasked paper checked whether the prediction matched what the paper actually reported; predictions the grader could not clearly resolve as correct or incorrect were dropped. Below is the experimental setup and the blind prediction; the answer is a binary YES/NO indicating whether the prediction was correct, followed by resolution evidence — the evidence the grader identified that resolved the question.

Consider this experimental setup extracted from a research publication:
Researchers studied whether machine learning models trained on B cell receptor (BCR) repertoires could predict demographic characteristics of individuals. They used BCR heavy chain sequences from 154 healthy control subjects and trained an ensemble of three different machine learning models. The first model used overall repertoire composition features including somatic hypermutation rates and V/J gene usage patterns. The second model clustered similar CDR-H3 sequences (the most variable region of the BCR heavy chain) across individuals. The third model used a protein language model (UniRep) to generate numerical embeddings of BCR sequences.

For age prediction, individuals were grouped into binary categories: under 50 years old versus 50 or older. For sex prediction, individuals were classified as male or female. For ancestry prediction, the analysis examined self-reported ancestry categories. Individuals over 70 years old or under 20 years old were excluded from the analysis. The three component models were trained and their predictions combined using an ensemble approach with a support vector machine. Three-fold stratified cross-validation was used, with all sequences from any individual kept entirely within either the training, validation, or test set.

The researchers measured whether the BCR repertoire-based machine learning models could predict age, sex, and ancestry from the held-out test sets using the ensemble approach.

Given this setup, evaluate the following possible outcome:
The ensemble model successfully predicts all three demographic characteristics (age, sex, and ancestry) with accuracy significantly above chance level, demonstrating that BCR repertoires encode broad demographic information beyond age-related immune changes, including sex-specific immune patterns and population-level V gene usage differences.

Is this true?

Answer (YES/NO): NO